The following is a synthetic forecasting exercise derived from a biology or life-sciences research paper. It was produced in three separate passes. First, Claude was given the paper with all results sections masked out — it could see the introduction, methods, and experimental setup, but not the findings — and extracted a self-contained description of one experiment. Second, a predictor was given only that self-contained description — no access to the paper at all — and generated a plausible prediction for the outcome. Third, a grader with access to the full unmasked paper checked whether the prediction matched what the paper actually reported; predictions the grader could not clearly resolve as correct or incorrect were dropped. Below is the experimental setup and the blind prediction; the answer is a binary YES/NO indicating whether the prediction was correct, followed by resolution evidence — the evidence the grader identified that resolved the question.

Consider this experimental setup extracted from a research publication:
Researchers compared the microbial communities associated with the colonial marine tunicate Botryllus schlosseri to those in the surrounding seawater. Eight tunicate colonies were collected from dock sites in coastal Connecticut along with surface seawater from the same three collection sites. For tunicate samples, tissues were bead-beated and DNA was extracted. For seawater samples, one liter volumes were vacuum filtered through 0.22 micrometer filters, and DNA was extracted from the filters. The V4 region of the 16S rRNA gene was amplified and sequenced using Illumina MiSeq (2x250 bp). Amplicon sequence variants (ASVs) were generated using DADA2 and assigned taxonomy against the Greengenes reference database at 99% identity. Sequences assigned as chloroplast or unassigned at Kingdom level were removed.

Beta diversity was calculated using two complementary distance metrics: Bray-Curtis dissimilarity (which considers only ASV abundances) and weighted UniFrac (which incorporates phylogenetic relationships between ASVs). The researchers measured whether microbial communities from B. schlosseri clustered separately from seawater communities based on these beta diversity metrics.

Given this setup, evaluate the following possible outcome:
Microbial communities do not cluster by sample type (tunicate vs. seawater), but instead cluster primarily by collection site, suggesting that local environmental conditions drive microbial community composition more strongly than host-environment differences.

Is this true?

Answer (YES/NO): NO